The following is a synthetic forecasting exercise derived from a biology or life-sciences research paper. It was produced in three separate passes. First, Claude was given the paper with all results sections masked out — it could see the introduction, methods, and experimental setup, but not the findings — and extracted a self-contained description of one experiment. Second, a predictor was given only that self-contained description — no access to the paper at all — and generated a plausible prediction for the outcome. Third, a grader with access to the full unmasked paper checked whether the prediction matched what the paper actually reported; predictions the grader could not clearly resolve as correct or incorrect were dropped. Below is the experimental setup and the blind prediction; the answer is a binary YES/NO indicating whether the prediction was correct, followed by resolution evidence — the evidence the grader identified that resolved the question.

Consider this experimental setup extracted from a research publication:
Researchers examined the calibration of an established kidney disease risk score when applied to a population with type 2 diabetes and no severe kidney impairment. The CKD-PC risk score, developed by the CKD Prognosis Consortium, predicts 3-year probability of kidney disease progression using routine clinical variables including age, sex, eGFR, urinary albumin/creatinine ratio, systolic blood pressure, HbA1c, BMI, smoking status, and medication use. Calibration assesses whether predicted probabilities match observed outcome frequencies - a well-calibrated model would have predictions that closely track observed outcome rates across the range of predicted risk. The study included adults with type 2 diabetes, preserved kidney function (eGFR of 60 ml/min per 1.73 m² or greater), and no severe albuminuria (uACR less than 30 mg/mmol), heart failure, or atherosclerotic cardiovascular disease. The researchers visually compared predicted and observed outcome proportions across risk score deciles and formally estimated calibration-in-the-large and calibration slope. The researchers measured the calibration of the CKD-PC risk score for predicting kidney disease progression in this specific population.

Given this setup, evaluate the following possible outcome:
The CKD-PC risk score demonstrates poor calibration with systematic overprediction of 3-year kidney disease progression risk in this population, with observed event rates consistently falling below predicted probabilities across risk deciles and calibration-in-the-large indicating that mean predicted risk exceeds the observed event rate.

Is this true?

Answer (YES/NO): NO